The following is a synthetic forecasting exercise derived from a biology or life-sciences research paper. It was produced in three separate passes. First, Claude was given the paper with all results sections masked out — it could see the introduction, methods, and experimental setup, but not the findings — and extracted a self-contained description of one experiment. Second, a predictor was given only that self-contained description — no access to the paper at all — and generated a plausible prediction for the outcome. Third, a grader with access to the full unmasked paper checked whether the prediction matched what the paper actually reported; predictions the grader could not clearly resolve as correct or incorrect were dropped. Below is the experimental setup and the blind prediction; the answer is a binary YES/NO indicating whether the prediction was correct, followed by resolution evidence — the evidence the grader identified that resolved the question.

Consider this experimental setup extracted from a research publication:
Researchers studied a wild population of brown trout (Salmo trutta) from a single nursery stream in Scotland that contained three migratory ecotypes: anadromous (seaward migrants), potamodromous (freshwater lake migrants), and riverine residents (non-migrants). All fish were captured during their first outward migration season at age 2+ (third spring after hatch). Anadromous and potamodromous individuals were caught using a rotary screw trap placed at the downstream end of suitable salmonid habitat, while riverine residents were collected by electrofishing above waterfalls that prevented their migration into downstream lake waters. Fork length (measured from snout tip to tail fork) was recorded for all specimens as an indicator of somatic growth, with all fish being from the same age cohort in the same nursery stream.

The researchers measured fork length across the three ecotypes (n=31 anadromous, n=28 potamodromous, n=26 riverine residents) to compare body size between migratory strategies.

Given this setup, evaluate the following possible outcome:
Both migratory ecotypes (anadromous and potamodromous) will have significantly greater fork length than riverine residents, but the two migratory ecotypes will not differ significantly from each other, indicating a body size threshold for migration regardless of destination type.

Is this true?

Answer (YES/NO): NO